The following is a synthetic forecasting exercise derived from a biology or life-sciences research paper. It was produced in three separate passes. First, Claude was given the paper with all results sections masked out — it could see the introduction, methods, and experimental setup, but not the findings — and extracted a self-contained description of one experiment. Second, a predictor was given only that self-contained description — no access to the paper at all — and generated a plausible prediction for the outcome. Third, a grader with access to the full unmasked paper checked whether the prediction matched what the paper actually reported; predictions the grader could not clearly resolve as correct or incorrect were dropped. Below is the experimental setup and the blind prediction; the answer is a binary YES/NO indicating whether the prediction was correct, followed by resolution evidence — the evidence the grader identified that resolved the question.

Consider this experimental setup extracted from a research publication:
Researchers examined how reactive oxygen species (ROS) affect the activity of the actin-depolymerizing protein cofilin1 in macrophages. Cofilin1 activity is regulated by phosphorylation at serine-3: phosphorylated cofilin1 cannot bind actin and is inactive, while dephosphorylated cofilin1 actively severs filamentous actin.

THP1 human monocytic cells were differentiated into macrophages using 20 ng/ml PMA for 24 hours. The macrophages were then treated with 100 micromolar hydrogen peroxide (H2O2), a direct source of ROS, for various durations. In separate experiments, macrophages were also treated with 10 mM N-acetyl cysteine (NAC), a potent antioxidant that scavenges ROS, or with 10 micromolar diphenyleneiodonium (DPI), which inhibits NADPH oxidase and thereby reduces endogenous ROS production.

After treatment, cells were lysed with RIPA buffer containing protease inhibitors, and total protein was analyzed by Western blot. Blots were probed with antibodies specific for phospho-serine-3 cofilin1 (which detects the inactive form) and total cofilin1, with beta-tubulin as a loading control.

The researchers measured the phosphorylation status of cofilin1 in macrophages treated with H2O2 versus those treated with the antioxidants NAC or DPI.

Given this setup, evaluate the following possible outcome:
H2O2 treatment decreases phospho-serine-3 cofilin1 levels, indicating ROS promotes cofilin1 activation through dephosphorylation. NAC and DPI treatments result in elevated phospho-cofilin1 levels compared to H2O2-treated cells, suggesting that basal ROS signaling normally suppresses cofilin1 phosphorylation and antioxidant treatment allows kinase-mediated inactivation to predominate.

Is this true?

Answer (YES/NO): YES